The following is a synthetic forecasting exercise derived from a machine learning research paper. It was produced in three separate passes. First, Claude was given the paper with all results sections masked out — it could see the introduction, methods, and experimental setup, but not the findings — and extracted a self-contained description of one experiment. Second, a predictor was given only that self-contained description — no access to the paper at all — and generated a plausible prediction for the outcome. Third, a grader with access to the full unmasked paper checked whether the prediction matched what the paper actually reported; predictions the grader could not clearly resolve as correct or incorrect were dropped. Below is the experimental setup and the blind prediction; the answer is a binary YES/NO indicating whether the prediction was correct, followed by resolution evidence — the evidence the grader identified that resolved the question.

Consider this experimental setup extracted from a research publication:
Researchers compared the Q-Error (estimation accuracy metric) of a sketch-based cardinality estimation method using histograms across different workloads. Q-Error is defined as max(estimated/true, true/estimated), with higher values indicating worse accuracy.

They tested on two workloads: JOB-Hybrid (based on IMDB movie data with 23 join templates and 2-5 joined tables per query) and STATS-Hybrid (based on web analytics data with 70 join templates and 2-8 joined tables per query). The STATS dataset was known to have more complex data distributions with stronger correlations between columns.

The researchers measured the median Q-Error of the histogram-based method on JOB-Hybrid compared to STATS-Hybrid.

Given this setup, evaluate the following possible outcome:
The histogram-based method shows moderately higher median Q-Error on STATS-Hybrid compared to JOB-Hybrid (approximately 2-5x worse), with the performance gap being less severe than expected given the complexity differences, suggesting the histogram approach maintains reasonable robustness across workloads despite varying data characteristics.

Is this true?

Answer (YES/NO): NO